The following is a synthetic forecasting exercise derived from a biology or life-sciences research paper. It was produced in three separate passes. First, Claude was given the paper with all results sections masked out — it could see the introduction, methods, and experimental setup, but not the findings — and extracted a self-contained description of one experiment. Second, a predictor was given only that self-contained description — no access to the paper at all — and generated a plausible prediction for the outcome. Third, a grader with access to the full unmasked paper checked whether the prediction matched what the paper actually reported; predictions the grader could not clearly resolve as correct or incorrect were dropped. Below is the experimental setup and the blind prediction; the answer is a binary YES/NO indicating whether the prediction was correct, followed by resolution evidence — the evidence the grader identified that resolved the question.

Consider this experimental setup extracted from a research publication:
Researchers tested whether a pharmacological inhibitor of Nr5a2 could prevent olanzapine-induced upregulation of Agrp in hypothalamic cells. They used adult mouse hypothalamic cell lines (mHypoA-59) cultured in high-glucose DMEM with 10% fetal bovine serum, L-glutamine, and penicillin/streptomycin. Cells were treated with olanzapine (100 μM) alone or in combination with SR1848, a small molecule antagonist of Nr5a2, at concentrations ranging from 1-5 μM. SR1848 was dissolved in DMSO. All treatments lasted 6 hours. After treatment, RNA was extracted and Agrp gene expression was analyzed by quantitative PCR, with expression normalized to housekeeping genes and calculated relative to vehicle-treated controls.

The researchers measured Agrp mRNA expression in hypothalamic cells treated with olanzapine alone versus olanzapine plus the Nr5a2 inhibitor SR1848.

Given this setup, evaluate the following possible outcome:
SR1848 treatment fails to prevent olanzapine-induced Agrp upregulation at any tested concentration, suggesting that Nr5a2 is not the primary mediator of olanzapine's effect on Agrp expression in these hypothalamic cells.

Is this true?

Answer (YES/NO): NO